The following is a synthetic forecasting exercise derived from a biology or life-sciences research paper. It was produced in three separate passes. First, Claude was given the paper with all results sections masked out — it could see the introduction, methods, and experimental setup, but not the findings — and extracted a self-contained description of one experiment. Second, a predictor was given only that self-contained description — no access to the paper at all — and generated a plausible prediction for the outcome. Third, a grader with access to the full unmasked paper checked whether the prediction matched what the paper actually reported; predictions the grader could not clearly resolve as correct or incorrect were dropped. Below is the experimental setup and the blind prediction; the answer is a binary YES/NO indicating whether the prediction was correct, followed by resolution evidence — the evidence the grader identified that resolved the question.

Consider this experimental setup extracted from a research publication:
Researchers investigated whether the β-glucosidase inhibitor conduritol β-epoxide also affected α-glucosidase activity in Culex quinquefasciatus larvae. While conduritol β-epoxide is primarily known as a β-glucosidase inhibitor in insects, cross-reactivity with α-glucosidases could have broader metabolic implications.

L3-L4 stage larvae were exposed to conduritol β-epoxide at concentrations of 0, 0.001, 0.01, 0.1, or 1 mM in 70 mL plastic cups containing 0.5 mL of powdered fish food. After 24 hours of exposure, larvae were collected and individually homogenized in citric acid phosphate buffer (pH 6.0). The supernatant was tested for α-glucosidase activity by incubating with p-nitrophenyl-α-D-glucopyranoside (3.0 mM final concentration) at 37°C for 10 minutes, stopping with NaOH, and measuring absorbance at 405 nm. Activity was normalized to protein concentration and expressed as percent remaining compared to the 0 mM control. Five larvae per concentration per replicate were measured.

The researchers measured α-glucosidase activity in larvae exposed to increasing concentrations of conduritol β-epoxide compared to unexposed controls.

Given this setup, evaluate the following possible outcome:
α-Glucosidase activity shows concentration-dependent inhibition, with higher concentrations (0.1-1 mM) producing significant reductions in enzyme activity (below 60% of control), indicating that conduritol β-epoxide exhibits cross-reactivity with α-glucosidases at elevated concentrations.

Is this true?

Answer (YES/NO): YES